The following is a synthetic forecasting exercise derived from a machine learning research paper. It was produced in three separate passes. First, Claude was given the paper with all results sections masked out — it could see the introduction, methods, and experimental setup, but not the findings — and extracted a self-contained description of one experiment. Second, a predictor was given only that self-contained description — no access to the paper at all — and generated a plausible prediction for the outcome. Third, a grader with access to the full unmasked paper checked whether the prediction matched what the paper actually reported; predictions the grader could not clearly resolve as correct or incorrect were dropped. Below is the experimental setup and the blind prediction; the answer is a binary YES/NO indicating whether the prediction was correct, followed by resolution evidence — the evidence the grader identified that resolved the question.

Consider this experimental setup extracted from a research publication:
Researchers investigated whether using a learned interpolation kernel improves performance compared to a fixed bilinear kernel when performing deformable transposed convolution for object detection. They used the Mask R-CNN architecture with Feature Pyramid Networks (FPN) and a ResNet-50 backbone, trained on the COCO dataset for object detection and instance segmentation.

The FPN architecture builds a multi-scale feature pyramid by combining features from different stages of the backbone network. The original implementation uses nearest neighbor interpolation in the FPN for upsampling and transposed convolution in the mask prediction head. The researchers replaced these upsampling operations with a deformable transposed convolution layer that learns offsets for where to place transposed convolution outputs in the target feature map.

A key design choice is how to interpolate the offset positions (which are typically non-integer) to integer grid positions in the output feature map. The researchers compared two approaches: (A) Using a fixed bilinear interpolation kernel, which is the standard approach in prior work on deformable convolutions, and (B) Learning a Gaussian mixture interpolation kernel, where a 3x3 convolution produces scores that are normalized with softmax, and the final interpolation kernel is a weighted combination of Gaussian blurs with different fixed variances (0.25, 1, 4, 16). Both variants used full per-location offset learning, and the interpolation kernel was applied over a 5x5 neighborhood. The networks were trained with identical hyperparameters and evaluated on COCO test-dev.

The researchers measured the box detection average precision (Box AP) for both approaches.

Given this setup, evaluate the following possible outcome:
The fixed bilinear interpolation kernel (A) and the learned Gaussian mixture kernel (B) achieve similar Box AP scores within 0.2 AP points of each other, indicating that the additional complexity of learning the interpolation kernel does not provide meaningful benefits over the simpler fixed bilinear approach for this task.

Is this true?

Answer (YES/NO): NO